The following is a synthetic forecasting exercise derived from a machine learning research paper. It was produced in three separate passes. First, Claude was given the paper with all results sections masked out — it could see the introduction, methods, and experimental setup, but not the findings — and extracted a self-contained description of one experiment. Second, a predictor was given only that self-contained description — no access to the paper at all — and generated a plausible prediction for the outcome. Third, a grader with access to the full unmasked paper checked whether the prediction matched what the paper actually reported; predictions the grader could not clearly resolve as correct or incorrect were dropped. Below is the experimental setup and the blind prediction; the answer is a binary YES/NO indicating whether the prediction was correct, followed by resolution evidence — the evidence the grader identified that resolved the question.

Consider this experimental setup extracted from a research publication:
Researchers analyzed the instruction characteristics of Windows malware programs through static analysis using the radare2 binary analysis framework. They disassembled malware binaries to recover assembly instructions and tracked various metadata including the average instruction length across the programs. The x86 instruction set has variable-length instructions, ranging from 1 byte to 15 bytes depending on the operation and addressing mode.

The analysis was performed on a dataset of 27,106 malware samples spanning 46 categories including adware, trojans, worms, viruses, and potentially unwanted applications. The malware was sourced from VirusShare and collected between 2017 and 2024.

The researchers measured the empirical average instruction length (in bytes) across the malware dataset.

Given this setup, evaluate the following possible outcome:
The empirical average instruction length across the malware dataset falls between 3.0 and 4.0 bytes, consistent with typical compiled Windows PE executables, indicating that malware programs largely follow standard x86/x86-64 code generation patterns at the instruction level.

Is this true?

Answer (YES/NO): NO